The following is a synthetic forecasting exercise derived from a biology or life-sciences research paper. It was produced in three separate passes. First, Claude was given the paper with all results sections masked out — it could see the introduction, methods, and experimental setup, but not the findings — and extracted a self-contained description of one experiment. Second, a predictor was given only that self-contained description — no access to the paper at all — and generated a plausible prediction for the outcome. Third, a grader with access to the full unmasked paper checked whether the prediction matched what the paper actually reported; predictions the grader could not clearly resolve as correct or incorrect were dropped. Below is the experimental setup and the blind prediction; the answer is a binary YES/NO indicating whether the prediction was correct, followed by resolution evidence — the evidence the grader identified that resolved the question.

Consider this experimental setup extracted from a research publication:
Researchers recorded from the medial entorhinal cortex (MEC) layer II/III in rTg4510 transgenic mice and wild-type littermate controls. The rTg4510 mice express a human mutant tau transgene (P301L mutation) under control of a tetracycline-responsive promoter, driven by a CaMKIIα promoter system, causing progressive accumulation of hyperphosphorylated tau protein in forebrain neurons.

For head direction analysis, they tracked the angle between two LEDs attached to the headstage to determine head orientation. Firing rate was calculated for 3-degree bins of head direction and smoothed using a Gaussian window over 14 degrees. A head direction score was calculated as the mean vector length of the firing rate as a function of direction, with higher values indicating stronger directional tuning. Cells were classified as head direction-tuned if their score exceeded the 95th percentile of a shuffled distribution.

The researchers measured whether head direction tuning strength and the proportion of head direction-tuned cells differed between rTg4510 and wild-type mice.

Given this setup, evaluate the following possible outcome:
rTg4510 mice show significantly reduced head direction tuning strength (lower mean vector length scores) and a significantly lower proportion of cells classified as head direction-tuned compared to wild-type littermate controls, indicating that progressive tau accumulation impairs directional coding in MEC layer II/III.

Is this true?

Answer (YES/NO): NO